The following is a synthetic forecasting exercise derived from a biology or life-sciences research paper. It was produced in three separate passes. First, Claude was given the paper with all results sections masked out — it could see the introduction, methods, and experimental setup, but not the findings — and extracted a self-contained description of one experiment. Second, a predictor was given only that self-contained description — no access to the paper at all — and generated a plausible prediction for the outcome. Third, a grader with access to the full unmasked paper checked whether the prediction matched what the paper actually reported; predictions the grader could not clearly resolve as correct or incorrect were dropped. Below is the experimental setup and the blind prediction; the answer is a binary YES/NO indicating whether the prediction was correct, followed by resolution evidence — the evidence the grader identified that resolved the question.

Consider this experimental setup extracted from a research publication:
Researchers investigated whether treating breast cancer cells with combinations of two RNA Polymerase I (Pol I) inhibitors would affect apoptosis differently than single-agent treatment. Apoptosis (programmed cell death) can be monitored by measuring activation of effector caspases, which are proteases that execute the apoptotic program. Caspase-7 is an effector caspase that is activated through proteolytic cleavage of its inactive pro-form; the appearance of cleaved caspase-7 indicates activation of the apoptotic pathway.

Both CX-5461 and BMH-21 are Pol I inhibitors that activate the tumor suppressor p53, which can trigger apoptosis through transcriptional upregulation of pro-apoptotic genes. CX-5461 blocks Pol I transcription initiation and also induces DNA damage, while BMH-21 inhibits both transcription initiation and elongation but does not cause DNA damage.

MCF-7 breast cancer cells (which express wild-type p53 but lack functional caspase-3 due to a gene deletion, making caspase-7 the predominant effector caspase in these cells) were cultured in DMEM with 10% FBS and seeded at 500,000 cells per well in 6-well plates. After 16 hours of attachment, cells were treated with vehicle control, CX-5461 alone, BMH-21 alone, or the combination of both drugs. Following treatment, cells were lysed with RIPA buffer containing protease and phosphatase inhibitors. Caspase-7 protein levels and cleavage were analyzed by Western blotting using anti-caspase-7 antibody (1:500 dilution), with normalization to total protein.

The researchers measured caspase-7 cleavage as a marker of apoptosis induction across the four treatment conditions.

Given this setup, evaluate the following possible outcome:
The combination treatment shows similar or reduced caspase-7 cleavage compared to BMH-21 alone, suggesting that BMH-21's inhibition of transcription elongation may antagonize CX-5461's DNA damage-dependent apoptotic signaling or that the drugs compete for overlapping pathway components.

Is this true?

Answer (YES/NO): NO